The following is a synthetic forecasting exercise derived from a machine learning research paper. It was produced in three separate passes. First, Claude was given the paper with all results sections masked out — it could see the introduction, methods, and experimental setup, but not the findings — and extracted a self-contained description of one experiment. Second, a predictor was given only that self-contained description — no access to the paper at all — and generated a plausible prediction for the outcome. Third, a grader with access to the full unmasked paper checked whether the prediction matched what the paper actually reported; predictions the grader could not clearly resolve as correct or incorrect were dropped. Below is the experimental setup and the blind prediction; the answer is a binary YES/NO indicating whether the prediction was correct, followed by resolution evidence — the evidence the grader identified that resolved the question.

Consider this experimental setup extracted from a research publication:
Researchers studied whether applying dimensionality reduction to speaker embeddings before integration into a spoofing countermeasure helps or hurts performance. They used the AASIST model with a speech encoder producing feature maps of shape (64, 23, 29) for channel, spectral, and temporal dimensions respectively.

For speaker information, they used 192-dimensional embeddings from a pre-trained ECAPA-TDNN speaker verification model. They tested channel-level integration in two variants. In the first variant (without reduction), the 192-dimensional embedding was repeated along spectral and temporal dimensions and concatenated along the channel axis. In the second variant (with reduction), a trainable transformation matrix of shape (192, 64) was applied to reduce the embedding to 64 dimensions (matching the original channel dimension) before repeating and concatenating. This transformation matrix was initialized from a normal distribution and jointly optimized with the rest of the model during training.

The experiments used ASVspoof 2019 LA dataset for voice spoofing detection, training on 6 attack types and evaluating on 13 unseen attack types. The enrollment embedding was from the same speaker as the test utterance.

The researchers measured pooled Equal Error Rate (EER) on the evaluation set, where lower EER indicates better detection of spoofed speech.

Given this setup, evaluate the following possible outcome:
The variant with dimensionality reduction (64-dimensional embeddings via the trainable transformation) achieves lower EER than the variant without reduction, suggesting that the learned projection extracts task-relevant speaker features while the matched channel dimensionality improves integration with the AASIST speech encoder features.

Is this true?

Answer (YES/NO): NO